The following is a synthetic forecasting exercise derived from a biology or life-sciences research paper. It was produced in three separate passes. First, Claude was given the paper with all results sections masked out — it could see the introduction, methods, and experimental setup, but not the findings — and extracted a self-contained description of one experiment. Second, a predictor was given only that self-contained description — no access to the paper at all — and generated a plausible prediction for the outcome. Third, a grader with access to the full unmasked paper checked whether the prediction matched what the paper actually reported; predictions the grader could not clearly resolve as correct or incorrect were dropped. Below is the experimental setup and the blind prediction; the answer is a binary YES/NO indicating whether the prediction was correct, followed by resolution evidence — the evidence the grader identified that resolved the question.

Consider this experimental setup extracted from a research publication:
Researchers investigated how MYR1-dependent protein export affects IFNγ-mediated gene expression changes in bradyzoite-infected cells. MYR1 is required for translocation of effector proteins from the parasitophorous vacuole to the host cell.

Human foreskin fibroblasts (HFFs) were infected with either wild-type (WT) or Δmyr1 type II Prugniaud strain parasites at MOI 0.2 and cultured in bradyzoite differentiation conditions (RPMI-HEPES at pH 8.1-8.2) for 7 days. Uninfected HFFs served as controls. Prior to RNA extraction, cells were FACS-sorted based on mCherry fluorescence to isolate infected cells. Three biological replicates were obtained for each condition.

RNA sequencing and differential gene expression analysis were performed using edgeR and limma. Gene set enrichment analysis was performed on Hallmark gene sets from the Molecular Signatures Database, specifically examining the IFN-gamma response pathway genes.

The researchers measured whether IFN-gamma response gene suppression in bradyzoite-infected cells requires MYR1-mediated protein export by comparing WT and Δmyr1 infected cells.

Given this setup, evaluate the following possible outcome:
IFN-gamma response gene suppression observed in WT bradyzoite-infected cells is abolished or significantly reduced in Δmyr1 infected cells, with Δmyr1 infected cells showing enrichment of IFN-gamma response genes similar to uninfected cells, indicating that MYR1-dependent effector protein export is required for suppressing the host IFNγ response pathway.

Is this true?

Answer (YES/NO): YES